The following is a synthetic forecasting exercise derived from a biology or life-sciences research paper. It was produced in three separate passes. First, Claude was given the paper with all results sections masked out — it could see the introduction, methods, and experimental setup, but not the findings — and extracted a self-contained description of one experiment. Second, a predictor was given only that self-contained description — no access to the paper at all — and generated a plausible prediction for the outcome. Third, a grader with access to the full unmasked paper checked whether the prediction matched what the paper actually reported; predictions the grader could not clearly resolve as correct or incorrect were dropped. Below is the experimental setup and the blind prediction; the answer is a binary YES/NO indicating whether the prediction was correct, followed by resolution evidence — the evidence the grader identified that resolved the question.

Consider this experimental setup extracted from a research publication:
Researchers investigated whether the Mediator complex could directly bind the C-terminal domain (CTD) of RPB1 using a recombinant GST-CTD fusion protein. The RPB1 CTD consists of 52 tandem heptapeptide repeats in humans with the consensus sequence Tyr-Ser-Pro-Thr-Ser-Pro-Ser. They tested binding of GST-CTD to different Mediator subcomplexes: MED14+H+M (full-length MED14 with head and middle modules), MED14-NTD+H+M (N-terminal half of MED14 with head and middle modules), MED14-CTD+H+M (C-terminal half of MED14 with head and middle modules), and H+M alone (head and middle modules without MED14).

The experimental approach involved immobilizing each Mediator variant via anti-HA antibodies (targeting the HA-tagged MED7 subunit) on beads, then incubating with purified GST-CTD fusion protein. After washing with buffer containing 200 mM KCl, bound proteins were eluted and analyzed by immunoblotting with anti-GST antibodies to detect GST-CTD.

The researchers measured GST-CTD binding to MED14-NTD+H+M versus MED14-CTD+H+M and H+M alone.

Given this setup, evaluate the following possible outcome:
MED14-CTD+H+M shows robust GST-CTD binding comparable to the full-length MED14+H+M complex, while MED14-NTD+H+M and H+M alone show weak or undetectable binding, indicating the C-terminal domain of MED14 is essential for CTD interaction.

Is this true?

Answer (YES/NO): NO